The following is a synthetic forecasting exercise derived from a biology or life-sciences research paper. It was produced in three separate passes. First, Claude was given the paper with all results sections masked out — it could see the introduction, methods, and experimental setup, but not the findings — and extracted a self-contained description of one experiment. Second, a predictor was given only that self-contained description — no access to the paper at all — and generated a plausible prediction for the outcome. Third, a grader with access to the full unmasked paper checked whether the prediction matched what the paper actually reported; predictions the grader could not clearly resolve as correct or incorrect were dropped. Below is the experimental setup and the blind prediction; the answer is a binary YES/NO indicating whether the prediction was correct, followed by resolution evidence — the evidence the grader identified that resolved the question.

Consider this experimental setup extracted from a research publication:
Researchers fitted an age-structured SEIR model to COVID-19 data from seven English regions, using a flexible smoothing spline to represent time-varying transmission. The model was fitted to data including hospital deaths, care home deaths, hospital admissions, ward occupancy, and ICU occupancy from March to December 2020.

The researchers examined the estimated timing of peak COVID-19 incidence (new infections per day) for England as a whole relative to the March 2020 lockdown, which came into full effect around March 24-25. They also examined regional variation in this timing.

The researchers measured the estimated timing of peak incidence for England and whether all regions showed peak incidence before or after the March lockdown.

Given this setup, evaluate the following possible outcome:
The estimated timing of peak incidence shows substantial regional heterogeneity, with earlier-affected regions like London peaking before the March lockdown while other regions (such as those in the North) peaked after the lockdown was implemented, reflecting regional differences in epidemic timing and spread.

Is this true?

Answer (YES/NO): NO